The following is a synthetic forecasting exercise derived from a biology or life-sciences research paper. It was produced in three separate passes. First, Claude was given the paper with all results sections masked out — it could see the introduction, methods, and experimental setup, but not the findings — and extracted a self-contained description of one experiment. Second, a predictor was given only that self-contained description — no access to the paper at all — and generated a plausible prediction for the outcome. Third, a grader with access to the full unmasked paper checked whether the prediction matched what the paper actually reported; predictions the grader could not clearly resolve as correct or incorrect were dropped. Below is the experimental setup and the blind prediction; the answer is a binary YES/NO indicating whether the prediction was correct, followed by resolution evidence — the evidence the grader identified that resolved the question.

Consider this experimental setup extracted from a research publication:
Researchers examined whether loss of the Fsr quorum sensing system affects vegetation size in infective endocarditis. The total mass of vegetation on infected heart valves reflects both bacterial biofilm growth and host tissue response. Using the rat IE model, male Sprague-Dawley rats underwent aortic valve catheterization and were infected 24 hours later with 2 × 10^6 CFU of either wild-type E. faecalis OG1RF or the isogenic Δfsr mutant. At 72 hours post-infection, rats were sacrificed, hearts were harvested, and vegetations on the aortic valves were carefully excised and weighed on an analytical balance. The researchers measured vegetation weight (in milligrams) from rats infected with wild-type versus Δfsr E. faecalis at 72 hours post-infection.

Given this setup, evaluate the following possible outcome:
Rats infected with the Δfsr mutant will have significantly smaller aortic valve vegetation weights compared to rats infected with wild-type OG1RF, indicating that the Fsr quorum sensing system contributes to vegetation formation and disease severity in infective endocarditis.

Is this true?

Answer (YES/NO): NO